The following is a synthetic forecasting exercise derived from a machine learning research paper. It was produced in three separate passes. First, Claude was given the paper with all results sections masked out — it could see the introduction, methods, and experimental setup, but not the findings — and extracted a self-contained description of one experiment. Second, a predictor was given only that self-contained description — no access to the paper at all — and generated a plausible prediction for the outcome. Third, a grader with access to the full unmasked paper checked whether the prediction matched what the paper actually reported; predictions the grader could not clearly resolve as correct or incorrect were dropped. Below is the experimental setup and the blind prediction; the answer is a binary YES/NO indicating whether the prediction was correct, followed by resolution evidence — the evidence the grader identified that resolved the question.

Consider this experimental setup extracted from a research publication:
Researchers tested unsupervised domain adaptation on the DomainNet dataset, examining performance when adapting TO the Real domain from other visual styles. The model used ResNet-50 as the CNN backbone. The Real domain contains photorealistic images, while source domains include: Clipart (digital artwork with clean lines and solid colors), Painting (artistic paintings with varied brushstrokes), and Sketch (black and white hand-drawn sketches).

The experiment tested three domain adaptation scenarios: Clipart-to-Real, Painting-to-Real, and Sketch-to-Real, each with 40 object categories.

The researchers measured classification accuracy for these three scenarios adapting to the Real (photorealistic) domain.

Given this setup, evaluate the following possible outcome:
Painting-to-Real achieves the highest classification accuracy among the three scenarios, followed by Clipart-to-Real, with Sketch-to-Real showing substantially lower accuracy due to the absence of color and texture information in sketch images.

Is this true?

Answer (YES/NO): NO